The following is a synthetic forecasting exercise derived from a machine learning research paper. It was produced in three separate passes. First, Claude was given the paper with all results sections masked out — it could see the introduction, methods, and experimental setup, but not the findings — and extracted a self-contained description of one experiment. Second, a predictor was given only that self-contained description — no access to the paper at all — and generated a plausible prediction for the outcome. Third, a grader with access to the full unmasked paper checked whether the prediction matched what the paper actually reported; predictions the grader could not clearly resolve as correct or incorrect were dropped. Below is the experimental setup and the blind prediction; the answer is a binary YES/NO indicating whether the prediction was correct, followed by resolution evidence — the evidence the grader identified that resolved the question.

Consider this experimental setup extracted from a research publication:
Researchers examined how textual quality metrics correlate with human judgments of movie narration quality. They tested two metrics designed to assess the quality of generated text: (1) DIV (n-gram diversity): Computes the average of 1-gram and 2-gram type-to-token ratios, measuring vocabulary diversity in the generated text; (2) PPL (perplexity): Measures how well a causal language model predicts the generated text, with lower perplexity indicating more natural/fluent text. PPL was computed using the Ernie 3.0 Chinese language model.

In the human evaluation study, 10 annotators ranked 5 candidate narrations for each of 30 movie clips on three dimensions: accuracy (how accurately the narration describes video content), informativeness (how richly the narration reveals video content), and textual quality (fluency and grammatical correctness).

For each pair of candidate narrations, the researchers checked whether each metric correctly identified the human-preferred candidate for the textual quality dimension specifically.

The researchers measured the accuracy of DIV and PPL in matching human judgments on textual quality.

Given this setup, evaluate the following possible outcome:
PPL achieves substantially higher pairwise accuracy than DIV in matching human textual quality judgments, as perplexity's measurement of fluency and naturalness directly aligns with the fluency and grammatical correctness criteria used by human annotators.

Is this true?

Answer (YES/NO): NO